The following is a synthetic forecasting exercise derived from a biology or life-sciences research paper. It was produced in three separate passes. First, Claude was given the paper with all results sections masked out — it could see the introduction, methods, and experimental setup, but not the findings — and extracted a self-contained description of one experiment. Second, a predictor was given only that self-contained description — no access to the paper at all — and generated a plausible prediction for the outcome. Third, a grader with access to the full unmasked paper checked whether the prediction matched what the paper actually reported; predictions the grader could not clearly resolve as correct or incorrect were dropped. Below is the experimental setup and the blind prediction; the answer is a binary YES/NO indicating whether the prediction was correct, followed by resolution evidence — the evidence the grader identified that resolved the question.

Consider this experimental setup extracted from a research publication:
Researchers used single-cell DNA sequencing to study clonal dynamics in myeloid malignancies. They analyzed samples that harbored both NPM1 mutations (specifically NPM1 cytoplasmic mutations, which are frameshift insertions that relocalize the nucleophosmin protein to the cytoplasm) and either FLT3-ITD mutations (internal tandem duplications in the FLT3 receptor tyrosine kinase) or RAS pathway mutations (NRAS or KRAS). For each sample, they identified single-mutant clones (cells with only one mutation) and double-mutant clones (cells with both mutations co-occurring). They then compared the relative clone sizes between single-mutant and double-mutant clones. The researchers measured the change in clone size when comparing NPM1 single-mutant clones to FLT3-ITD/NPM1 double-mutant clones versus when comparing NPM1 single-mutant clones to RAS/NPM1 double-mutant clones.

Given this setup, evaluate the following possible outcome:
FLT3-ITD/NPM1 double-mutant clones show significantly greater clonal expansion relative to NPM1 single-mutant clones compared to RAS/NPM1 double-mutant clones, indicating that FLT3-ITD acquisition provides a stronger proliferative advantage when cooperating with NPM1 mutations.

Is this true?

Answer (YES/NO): YES